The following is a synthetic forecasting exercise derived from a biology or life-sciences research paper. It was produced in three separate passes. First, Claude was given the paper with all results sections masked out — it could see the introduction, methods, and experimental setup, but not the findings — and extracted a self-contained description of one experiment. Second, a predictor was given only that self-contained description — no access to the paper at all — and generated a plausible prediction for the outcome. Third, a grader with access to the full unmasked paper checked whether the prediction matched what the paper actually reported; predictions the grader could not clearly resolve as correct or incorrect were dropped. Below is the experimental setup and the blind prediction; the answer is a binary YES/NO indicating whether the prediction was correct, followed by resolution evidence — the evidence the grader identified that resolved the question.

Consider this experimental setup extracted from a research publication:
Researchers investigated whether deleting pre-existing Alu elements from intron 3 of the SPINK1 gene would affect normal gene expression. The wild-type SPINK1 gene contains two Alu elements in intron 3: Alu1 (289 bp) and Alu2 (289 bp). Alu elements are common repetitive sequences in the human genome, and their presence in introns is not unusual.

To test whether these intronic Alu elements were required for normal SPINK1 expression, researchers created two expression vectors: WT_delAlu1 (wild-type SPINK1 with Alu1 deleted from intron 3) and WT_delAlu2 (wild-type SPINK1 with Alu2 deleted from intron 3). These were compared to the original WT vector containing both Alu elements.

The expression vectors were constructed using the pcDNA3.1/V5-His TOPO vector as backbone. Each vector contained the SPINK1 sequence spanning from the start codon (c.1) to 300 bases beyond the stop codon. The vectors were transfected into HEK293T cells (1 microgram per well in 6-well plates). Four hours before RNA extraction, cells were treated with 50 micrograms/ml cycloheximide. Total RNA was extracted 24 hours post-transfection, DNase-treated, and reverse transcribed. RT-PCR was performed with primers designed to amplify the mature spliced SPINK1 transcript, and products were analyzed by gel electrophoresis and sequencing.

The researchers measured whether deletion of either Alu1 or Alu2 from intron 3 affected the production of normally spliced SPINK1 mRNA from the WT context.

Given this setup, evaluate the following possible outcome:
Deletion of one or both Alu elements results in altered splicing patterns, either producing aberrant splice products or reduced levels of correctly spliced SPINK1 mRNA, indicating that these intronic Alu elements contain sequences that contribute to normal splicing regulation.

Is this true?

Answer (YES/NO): NO